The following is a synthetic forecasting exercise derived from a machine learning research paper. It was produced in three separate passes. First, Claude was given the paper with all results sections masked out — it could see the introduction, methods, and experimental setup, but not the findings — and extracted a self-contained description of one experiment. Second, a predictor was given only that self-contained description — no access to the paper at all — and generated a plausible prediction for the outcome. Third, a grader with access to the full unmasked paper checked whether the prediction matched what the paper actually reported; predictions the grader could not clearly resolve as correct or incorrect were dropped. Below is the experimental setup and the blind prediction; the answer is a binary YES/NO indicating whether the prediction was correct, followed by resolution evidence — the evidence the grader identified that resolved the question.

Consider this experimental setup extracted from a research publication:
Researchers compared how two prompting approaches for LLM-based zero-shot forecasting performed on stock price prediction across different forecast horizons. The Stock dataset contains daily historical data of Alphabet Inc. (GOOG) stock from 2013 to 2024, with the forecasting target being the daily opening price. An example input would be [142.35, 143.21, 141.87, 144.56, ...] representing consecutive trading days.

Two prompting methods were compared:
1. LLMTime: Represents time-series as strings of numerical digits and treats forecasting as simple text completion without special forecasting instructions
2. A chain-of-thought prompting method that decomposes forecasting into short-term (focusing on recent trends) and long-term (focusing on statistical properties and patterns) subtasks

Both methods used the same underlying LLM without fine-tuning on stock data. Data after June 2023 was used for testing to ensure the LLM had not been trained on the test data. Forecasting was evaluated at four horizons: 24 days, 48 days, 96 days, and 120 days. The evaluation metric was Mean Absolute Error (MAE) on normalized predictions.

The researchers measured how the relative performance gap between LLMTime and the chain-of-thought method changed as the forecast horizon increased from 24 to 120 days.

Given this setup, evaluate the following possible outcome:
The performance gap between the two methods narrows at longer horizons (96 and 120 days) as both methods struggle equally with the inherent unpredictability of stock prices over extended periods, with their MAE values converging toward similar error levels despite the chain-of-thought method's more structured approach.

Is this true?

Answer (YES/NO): NO